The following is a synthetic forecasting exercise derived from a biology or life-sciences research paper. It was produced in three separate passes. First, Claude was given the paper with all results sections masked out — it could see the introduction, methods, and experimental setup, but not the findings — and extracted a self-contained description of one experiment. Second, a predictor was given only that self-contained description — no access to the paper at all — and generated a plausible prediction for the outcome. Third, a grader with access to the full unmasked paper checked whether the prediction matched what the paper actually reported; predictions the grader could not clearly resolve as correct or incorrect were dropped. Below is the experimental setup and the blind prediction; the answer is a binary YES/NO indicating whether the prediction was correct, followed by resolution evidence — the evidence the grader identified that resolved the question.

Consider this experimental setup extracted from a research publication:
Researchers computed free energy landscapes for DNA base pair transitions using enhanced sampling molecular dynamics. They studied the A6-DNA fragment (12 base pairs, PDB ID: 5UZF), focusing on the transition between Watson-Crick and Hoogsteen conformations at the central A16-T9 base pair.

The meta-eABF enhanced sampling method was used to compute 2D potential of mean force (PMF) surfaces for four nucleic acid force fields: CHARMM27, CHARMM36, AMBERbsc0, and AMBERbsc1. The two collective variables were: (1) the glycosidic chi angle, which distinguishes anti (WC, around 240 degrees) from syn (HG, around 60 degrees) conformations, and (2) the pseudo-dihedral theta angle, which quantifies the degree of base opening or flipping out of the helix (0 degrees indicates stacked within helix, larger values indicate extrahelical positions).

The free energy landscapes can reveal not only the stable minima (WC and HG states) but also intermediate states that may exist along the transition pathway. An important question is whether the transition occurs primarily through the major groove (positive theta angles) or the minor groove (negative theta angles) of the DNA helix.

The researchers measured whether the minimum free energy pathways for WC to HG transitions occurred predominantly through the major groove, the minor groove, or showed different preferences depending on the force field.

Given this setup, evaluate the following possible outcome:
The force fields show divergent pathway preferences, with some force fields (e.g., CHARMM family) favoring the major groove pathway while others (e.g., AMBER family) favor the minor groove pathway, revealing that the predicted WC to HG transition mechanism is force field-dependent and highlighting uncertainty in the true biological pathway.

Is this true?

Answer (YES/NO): NO